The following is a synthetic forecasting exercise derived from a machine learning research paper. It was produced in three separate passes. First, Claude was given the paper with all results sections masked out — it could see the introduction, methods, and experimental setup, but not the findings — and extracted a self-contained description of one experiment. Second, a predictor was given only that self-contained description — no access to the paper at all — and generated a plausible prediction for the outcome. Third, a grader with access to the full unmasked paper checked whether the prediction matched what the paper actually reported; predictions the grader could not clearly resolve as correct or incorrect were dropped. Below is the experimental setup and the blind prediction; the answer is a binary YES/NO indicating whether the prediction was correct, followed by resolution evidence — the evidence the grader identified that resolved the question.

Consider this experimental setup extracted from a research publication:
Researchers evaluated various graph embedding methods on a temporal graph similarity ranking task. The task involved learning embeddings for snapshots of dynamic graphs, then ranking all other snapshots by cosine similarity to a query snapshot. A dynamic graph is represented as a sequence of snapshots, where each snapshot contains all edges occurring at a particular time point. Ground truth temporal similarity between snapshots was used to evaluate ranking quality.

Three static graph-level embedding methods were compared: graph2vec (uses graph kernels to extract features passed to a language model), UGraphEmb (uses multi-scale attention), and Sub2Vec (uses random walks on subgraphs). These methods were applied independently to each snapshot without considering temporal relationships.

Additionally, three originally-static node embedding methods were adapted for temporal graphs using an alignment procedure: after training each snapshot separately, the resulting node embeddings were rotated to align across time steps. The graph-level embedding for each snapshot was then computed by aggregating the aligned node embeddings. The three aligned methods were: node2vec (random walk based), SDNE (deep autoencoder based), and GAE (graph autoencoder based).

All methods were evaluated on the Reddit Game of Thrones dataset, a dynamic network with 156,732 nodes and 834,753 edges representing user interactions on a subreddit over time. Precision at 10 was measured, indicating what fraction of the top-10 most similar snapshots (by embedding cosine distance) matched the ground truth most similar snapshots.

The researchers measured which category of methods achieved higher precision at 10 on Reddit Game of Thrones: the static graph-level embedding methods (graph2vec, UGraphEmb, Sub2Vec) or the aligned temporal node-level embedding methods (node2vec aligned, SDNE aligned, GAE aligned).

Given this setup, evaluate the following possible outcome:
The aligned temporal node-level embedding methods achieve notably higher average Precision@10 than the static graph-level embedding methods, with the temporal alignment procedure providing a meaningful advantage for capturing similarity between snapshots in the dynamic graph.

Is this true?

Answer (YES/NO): YES